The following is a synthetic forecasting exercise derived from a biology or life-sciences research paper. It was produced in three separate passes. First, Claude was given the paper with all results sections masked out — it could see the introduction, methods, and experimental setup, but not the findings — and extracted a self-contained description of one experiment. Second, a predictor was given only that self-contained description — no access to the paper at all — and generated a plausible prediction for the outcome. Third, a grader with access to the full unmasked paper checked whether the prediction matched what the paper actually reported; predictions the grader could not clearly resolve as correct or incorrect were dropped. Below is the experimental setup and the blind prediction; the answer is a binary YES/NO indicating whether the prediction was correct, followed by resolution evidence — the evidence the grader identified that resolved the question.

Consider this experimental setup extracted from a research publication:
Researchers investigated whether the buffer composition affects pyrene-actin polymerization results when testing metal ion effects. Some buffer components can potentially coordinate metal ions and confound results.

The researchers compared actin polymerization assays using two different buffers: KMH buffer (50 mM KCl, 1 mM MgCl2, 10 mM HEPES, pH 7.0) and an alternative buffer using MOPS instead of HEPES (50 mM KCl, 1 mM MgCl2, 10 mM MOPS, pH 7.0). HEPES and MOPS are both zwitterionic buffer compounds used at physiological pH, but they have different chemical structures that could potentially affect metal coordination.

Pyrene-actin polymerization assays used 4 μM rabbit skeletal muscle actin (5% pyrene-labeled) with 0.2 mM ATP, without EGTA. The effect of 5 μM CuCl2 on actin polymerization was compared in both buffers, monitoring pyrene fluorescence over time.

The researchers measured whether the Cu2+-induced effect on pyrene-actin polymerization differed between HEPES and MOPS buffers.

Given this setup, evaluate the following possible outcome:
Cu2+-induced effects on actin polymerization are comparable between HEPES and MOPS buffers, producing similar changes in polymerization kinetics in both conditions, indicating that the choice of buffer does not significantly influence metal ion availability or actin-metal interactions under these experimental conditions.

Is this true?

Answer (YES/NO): YES